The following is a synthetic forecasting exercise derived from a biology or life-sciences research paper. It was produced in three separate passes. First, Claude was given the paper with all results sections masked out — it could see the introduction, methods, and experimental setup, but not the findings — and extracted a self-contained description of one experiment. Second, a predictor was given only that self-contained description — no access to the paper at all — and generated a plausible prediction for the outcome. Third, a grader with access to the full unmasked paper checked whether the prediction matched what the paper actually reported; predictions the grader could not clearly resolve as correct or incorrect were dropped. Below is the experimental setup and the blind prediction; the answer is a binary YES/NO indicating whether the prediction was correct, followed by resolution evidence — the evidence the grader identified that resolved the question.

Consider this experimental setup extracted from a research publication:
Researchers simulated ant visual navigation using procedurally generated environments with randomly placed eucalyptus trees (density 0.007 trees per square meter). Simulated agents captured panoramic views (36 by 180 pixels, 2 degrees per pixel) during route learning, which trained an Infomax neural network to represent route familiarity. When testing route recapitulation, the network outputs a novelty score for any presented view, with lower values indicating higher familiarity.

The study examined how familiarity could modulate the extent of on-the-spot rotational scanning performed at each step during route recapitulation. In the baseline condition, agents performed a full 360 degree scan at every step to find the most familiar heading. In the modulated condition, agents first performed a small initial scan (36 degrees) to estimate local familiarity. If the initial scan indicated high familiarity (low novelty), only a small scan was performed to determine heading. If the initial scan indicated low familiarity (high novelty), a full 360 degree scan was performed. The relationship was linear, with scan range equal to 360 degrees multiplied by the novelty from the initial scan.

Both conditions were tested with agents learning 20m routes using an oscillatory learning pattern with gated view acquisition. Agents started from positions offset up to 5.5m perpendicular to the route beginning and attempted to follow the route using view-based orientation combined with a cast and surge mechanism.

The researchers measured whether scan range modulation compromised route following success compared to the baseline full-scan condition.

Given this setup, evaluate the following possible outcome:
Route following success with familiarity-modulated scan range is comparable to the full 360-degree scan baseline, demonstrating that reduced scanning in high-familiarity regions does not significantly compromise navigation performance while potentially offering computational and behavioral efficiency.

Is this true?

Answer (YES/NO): YES